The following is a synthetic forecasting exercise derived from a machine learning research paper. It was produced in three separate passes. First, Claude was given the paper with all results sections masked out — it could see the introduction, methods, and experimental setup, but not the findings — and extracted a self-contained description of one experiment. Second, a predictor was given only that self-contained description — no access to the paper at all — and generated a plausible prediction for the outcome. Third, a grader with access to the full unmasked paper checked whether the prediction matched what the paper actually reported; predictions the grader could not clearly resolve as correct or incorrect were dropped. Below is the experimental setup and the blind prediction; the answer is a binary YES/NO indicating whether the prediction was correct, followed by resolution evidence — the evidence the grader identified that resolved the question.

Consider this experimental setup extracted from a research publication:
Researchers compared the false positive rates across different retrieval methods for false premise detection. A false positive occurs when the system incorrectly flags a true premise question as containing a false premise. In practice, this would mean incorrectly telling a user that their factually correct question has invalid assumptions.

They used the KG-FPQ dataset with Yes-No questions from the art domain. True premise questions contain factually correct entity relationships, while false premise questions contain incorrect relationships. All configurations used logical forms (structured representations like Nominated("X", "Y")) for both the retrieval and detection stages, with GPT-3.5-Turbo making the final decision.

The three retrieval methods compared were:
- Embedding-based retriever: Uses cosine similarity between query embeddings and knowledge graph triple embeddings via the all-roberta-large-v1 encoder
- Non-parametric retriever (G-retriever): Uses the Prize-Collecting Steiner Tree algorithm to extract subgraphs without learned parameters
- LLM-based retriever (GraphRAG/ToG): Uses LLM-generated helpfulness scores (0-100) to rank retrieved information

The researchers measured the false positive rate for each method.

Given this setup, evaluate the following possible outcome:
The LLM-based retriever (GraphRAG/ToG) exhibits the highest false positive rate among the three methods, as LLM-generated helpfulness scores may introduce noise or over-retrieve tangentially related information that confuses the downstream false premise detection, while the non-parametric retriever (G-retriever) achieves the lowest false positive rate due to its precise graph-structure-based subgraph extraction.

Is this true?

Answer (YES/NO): NO